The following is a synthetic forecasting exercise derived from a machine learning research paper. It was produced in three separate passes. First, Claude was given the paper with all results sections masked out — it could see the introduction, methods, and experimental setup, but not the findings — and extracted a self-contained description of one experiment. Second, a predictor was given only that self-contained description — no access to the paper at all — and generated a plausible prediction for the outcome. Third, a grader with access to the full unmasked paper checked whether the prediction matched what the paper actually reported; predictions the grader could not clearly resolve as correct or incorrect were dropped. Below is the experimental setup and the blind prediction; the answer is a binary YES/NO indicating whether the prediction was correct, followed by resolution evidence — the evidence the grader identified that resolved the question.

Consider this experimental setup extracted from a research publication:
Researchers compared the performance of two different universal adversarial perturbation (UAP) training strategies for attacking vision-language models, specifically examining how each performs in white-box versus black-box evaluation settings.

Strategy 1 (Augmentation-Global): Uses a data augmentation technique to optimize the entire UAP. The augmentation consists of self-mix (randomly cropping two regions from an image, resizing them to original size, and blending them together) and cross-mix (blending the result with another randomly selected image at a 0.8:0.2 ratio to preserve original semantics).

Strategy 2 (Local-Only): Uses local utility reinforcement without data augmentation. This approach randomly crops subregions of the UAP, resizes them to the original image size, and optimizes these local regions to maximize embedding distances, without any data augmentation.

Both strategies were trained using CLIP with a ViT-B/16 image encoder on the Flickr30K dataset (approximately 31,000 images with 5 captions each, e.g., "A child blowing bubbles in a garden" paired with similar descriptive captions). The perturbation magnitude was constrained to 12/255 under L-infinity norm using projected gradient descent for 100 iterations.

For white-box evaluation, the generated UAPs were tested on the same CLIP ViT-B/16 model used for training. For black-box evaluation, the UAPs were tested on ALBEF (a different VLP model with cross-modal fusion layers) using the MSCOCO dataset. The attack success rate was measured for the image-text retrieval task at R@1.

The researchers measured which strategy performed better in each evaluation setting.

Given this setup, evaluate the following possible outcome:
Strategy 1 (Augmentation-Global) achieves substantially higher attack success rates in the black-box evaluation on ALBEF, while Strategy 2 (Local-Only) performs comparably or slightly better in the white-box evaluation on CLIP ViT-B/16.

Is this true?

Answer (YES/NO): NO